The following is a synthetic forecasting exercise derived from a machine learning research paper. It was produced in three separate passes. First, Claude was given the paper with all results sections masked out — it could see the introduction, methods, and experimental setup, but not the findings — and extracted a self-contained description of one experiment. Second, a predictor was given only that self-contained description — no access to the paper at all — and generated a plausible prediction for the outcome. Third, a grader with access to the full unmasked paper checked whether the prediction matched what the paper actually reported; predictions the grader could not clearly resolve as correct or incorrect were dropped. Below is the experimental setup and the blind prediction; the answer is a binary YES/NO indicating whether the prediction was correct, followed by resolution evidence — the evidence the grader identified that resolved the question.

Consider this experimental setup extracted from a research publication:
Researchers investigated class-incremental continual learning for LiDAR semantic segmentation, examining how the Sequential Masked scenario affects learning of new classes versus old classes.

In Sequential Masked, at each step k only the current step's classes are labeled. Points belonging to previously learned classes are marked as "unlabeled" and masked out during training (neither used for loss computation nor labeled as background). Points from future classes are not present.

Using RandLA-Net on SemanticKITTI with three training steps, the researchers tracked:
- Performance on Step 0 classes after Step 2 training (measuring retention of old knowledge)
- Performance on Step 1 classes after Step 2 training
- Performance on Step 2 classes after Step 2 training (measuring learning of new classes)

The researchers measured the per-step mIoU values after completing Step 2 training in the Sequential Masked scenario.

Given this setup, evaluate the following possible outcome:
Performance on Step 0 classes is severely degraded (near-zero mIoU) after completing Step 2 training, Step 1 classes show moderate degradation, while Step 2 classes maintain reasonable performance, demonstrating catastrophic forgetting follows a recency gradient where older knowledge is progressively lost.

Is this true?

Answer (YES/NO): NO